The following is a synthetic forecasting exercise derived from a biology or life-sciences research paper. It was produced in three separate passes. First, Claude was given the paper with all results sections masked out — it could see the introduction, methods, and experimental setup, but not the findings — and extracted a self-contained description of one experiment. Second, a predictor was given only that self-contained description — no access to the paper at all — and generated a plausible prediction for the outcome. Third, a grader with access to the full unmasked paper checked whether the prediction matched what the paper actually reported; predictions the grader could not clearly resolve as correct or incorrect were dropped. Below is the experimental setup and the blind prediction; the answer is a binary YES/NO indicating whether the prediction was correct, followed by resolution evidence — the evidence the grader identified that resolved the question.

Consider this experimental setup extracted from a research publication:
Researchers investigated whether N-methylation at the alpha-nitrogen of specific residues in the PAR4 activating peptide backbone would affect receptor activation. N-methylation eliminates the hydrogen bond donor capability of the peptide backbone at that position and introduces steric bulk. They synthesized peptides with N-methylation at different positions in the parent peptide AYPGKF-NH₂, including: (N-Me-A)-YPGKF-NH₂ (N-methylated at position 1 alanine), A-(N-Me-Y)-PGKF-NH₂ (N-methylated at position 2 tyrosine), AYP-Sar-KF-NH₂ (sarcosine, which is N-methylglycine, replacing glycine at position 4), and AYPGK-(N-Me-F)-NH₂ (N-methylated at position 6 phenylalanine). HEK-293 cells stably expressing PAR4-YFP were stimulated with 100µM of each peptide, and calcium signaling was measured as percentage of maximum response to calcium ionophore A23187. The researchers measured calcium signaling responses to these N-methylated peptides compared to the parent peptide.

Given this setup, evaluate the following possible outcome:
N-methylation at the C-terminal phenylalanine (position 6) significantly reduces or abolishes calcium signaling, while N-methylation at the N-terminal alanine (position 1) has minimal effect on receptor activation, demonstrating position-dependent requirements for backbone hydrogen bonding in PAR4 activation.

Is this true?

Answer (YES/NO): NO